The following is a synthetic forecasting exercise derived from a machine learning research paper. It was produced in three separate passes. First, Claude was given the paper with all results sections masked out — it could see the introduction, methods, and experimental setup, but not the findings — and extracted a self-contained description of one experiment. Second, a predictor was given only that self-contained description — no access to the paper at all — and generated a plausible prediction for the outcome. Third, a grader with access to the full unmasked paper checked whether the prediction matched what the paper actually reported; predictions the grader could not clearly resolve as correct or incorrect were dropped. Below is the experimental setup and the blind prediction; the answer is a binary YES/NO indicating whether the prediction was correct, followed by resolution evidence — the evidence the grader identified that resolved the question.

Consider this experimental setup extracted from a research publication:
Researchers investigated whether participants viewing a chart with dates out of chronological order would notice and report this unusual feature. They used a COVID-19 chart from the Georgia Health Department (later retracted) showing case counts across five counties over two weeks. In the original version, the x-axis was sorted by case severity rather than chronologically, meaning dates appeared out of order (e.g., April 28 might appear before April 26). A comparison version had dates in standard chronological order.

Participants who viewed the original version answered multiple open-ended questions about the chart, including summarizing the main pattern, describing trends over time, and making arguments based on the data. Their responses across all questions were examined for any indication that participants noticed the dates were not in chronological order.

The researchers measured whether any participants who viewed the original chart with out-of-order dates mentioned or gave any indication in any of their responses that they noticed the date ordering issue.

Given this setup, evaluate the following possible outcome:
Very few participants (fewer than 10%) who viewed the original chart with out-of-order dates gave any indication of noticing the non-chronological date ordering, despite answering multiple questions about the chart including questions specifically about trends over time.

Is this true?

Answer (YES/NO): YES